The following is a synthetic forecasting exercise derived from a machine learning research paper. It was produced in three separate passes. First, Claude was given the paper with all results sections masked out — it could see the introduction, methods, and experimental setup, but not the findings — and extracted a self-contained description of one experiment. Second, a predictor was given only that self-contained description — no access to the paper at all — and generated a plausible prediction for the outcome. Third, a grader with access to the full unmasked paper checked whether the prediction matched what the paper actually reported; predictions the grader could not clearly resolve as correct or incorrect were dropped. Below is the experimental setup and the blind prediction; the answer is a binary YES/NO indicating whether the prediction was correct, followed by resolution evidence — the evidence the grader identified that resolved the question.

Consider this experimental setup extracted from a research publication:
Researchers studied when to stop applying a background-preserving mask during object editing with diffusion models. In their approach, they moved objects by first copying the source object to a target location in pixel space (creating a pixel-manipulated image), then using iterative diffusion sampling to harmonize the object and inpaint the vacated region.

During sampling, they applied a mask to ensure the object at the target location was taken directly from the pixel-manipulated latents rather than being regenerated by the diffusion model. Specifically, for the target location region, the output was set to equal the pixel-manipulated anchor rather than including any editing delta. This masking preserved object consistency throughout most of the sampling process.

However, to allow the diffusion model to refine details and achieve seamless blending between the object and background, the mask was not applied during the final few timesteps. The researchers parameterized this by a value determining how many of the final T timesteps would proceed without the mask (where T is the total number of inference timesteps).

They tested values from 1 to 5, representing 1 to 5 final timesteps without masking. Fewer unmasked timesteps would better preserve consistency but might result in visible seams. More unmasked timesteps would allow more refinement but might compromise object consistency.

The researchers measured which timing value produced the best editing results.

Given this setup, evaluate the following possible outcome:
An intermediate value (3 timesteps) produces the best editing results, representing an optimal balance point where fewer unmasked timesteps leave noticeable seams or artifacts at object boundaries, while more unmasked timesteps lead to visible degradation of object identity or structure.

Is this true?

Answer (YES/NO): NO